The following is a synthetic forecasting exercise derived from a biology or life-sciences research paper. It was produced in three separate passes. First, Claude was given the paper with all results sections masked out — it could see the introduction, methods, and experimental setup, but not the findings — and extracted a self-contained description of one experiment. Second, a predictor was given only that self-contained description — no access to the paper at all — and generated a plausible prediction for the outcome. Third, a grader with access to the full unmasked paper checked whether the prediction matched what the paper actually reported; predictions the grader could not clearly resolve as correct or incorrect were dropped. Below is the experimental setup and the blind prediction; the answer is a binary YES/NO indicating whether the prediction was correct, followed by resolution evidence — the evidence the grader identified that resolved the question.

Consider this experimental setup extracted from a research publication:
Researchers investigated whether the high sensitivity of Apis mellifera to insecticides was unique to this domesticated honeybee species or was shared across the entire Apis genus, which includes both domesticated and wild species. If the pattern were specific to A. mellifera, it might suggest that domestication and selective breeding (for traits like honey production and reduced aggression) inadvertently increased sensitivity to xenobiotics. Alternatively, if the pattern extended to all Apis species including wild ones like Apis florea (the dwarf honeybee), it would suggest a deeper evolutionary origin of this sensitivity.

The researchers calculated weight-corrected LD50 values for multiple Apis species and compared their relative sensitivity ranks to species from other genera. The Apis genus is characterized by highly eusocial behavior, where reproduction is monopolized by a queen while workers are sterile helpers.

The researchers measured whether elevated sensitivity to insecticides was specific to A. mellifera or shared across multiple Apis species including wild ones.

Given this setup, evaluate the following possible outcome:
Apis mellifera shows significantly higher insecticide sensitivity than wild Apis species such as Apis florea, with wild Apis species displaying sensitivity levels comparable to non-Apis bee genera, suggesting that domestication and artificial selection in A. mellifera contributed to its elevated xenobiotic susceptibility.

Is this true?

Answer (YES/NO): NO